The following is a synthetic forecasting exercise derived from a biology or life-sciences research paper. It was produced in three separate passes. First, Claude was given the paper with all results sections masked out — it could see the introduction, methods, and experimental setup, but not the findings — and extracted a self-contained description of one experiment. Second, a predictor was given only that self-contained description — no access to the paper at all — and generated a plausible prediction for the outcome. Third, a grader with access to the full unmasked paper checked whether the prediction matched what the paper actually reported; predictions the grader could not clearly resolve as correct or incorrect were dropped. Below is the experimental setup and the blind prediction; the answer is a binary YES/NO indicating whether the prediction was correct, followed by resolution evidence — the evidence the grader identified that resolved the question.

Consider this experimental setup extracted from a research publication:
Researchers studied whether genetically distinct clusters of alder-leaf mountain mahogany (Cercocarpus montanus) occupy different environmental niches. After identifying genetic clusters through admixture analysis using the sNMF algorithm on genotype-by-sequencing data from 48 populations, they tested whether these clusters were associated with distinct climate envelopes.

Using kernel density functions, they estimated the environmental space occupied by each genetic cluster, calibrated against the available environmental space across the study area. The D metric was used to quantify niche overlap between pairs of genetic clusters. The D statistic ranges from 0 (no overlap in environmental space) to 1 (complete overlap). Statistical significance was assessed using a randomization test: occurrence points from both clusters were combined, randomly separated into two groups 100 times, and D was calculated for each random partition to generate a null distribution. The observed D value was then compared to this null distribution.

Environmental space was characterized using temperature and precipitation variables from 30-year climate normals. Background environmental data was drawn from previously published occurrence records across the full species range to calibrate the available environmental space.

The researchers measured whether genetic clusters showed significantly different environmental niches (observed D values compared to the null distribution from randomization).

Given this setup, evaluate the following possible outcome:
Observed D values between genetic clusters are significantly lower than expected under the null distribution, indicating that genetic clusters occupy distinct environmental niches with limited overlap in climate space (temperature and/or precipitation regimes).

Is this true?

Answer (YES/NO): NO